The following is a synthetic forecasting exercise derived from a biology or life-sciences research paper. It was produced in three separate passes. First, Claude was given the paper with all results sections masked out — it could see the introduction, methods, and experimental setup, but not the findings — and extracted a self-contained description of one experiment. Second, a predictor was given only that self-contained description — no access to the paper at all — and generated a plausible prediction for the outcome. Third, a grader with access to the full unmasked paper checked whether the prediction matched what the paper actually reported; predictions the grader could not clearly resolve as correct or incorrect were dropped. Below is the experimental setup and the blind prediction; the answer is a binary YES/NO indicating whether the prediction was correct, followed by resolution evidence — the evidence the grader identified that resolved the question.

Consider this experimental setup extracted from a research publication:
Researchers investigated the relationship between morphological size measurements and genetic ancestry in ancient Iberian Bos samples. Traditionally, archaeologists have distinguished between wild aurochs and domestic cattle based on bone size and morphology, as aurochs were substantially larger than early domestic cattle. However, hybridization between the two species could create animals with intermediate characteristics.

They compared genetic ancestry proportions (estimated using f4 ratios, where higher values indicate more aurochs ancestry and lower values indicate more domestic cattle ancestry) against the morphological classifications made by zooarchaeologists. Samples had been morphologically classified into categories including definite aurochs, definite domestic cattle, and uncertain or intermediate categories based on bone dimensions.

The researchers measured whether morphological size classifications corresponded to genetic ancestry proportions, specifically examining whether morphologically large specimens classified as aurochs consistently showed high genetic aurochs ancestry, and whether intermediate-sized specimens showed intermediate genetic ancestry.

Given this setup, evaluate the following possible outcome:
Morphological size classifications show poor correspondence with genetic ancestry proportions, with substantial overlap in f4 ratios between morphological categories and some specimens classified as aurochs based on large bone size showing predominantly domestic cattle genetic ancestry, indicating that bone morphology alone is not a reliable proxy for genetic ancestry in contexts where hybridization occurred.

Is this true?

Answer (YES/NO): YES